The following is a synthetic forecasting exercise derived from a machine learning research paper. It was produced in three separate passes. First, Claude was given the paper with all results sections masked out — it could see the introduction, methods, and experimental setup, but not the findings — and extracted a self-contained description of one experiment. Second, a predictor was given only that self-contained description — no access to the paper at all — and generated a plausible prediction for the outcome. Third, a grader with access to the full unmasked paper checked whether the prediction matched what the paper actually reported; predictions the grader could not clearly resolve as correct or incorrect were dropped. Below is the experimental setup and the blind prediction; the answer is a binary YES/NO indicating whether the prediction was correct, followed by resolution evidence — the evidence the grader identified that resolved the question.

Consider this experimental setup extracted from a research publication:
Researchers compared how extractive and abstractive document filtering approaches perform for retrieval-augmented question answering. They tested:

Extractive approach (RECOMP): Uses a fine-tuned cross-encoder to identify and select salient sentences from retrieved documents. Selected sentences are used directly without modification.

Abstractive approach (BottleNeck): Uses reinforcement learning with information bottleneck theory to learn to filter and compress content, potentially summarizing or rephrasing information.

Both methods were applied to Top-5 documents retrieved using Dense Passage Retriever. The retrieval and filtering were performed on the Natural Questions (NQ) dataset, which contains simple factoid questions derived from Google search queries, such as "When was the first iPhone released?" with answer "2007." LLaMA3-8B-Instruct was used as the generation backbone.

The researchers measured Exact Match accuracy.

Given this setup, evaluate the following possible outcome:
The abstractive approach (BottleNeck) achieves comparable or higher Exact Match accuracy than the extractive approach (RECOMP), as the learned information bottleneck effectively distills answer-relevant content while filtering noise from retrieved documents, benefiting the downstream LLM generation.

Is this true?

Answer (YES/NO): YES